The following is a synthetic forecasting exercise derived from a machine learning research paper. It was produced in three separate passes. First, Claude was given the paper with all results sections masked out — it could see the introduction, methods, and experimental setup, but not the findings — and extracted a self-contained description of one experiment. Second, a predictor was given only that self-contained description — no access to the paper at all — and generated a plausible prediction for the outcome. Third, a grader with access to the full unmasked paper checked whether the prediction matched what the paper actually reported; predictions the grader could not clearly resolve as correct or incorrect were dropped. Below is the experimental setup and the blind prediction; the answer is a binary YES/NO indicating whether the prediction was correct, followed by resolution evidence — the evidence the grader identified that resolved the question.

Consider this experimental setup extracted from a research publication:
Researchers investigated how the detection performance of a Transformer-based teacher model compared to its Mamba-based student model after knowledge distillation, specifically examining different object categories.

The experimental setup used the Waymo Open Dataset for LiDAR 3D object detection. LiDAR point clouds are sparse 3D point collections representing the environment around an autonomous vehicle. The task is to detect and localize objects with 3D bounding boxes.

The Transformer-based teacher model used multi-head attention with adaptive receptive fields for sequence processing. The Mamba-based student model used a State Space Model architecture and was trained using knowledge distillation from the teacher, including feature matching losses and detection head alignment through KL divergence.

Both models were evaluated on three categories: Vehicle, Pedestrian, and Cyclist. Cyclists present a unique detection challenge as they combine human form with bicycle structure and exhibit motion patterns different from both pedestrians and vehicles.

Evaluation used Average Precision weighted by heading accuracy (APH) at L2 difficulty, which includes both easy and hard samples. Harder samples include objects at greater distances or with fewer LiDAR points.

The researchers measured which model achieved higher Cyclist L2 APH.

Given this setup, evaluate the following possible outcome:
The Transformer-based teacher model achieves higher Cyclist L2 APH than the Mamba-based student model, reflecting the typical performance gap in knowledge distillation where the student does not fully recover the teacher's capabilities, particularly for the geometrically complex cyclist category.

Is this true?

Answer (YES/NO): NO